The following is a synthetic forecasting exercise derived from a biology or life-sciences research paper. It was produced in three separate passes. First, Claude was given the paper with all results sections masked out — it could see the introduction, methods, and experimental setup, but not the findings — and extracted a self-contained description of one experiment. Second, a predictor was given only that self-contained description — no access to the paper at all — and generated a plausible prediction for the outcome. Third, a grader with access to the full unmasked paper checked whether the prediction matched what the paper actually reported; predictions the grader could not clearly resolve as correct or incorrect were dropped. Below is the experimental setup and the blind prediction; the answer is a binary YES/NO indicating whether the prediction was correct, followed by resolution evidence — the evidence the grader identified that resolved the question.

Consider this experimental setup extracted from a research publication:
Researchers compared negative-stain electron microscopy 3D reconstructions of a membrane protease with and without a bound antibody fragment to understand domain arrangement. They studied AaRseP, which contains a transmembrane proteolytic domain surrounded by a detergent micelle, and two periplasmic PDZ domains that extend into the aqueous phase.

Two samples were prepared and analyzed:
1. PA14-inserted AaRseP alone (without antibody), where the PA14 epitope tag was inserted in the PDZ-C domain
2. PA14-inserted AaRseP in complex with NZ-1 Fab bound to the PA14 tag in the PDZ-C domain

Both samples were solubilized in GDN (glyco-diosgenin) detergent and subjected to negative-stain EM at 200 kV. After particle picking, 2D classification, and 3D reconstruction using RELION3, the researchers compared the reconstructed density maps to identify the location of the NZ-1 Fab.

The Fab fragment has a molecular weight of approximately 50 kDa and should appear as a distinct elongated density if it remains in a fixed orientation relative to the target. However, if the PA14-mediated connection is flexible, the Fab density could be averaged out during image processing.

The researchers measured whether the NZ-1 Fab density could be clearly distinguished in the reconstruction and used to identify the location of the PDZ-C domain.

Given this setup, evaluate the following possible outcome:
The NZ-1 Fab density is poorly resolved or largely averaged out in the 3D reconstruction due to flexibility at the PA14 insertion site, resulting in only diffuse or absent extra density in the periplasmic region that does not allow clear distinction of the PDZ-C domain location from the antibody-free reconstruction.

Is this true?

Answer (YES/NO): NO